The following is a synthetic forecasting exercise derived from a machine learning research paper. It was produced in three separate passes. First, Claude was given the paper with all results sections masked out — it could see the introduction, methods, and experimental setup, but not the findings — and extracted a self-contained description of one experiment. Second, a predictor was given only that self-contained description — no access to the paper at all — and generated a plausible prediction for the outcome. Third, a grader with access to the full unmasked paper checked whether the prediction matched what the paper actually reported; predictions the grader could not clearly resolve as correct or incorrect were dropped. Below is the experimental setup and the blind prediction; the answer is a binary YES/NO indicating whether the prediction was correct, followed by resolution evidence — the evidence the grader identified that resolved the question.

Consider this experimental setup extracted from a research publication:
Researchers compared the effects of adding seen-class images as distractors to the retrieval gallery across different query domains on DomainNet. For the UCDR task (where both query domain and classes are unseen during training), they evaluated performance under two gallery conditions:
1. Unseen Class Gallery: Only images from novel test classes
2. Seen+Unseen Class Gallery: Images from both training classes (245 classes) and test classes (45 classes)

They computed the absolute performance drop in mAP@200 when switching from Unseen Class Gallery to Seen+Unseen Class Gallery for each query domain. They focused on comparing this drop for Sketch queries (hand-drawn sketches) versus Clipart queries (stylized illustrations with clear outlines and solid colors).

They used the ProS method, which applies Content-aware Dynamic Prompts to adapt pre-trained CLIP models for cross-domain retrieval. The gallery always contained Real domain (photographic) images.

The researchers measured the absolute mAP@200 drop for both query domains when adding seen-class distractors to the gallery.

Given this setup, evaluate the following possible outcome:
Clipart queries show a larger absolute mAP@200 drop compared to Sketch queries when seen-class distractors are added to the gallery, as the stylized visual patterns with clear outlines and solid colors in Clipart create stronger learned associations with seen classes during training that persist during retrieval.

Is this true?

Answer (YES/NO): NO